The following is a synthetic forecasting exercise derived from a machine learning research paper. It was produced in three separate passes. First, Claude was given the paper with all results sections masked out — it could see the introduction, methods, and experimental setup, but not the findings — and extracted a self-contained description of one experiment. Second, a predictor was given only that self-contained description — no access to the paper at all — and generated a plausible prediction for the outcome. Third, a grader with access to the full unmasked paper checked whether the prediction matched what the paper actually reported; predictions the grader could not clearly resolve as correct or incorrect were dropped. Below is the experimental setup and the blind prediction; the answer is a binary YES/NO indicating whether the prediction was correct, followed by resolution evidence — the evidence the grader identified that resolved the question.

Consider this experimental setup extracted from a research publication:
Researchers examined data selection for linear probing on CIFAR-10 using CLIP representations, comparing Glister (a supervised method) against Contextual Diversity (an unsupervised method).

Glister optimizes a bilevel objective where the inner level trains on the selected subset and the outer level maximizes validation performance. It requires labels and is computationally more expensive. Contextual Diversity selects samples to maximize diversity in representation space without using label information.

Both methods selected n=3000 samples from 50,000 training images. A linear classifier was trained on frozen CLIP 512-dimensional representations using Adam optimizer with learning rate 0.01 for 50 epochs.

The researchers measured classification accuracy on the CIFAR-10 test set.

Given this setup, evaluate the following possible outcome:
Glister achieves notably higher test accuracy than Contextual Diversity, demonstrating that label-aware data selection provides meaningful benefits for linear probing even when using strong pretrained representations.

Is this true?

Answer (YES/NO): NO